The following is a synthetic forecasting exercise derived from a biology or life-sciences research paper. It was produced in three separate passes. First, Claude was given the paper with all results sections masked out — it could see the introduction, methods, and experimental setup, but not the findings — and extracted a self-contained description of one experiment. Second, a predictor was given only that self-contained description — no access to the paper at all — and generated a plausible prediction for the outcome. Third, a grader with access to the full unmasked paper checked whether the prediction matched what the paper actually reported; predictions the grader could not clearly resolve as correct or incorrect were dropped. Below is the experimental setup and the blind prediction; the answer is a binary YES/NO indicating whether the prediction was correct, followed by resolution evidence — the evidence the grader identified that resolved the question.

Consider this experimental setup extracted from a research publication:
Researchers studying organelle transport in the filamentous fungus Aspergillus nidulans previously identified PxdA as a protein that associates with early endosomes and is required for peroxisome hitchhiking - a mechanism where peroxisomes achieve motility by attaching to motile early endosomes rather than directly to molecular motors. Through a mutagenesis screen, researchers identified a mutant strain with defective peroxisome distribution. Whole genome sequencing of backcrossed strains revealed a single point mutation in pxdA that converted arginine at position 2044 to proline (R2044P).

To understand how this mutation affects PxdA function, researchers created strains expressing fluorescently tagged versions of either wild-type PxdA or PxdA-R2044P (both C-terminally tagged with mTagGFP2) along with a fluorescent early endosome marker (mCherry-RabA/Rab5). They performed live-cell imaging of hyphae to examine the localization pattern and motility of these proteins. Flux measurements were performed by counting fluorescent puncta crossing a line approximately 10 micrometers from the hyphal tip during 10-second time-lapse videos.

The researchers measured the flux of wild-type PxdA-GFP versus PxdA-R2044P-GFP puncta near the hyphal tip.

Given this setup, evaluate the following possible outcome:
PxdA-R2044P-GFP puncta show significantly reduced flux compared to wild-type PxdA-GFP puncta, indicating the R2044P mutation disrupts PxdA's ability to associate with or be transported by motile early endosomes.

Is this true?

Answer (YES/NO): YES